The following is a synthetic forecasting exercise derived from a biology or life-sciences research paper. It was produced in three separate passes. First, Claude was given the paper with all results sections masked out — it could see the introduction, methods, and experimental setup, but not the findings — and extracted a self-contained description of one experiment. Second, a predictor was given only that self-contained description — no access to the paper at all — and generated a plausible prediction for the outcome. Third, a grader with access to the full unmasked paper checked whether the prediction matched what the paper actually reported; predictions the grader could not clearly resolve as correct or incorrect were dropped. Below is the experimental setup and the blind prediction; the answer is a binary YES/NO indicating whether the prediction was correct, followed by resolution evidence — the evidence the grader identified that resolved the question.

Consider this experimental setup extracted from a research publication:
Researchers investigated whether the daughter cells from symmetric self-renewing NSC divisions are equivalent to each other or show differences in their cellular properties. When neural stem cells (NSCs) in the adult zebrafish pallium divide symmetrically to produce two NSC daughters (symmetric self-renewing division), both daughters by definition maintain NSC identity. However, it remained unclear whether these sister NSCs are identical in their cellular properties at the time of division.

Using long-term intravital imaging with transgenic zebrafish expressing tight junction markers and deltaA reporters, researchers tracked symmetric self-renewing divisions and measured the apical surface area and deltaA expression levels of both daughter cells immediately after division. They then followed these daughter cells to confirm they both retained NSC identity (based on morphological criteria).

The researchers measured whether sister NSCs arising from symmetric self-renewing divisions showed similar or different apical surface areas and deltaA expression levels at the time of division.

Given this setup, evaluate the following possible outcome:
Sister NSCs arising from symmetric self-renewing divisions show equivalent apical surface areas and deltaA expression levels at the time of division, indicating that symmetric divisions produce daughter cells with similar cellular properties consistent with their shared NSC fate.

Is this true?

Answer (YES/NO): NO